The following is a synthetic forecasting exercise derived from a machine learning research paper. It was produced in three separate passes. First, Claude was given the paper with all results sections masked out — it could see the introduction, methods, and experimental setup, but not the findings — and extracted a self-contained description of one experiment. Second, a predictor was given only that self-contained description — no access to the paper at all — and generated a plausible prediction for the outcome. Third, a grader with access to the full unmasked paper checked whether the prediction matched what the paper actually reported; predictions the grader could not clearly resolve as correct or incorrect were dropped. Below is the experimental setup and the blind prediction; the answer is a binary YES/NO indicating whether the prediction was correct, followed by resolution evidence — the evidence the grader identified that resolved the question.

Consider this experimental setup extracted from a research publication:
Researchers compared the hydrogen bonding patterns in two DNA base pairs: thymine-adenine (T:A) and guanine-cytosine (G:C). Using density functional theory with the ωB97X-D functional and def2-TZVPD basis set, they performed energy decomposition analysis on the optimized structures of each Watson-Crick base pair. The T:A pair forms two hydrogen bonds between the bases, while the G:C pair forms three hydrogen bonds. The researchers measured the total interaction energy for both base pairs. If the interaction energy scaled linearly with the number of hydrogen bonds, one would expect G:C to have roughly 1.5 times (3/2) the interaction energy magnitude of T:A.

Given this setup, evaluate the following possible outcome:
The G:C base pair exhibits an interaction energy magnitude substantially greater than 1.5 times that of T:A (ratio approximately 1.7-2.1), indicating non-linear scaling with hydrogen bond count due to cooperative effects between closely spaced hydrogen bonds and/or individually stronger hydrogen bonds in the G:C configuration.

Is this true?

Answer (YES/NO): YES